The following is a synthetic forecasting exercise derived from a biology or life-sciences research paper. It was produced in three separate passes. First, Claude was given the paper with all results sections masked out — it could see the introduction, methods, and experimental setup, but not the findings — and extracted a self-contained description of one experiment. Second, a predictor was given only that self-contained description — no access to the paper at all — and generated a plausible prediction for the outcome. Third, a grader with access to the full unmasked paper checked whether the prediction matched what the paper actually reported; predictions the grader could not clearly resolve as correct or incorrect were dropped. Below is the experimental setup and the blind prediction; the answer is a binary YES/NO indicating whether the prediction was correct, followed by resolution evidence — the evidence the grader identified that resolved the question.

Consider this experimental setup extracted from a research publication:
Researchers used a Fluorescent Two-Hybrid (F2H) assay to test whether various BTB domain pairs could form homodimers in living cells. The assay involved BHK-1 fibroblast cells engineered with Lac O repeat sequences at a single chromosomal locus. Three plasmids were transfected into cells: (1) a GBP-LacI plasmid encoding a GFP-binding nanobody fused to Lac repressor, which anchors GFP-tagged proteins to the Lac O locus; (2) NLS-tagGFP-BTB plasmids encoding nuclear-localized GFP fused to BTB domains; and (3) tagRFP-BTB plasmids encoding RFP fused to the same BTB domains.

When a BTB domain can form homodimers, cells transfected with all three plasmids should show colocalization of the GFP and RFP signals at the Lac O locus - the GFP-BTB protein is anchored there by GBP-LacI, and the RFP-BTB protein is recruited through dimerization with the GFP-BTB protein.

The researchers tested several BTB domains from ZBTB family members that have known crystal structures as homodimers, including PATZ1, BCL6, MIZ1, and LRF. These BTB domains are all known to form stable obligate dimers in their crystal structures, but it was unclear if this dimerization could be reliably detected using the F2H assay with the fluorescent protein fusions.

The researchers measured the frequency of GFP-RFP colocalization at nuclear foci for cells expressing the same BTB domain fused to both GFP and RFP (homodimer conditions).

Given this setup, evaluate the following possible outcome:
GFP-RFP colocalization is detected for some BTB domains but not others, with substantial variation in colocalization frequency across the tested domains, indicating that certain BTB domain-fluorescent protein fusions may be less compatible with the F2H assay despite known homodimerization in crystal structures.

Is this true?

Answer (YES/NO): NO